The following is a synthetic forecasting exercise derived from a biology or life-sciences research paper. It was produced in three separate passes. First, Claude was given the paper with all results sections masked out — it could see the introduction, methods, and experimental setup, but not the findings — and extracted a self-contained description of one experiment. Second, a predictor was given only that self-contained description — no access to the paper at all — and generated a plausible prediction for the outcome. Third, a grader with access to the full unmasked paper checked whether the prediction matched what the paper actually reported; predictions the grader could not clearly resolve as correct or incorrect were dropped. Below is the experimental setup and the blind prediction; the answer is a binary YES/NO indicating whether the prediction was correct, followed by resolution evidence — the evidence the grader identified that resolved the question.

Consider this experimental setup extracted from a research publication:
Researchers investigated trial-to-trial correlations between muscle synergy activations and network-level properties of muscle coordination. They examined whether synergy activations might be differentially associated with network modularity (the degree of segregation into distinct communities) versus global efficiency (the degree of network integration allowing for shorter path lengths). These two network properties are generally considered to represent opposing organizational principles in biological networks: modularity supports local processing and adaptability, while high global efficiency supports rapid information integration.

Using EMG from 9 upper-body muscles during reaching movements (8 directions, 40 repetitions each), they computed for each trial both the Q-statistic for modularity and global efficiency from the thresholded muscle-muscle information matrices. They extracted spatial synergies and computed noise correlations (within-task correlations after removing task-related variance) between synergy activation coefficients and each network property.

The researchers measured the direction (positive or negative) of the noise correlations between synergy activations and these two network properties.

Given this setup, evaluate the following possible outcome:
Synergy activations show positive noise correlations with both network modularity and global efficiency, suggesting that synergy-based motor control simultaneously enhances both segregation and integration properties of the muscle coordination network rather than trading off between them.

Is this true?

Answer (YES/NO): NO